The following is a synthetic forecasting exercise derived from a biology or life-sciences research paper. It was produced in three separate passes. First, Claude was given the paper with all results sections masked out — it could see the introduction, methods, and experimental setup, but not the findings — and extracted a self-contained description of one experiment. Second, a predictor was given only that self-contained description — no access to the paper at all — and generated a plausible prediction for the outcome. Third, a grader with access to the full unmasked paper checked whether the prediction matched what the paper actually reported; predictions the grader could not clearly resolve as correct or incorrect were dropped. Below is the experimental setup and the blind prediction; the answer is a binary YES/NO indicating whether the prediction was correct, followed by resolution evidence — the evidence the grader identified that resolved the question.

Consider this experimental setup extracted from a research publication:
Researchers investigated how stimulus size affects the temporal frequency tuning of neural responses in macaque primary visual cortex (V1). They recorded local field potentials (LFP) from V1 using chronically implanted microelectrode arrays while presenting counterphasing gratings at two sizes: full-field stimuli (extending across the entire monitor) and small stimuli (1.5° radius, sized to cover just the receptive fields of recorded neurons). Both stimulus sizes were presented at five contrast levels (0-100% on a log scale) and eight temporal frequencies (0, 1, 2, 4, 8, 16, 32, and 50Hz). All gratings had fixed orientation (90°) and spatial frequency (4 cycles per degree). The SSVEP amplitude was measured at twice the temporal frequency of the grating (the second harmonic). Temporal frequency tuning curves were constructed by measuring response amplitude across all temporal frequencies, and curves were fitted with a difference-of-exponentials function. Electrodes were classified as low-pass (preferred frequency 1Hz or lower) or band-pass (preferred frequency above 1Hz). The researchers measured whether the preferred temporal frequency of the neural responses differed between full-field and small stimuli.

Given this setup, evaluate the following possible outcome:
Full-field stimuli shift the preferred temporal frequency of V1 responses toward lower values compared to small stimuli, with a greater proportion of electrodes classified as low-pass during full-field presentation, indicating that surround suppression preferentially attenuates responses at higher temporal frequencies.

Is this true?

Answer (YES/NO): NO